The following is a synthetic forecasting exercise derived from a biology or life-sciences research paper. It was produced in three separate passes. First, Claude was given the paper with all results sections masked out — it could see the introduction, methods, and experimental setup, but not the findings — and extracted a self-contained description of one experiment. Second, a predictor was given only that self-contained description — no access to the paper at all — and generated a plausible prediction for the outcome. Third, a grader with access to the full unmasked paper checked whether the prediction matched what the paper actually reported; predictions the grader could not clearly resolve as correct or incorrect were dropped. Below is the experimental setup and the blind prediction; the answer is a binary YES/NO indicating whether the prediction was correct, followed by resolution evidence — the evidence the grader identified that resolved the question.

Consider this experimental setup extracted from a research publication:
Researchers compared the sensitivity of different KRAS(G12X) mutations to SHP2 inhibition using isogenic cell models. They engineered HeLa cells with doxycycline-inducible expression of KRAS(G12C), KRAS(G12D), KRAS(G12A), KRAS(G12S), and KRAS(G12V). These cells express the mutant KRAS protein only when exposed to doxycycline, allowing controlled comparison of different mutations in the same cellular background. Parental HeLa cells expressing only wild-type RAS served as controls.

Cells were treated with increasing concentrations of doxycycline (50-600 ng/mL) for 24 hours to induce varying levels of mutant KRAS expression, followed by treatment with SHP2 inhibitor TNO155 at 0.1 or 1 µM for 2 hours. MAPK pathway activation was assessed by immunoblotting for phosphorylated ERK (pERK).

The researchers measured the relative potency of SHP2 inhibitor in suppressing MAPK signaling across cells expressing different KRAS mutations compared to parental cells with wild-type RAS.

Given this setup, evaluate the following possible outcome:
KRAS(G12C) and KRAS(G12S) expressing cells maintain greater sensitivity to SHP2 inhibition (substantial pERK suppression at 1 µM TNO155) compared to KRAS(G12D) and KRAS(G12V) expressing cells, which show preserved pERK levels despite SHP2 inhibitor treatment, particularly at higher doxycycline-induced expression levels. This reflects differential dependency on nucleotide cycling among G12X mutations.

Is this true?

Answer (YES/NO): YES